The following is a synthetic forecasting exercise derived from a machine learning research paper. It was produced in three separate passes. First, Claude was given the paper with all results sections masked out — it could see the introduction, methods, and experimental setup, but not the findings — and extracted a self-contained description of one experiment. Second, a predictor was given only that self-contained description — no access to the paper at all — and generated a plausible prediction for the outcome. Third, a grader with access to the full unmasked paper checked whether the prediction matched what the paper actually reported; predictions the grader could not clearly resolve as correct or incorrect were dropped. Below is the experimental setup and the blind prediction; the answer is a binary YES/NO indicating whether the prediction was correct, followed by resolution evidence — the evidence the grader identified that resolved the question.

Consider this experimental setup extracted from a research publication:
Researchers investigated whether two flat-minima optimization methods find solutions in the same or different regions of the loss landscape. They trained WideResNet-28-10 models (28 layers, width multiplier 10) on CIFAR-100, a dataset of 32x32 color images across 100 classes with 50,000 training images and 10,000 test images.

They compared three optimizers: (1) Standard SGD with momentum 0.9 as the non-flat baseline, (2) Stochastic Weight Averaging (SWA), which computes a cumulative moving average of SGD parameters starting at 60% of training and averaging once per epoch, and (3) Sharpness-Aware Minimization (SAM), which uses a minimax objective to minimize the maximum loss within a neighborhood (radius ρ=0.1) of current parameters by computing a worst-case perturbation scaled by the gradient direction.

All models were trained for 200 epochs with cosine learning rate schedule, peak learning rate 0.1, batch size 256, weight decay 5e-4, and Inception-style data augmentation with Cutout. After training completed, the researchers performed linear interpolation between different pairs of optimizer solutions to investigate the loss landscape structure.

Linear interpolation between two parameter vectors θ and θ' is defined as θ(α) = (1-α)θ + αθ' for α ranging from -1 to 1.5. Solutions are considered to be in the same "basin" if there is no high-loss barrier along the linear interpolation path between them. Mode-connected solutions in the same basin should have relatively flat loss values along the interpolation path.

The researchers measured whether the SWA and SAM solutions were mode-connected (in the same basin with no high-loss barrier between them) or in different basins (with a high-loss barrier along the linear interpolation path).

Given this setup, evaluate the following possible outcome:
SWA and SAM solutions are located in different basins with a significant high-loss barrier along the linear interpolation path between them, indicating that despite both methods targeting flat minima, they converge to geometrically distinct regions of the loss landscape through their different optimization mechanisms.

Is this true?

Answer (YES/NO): YES